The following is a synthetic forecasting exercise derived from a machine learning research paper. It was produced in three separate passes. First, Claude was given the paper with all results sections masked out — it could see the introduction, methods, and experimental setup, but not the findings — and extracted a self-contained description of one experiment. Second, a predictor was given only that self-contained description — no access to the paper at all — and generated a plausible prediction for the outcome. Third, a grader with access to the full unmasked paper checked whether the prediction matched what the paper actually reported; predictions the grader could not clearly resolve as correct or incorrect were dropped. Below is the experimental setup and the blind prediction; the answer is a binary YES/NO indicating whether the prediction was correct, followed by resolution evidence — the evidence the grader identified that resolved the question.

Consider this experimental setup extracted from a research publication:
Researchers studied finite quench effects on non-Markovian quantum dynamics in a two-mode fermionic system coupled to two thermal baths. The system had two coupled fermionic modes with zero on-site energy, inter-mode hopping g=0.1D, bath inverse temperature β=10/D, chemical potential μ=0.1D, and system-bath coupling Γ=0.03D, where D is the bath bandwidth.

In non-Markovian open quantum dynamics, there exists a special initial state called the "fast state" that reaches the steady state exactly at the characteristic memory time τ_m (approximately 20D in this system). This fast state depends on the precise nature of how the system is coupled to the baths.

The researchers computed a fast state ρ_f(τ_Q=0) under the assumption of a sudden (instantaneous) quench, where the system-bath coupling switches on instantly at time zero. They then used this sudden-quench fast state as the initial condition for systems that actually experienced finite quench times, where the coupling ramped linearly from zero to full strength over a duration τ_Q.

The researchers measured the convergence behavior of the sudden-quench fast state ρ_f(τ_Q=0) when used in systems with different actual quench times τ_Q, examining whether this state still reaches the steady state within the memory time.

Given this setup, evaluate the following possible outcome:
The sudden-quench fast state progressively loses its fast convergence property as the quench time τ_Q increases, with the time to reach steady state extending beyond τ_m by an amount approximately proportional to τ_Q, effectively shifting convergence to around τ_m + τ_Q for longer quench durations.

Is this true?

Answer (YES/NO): NO